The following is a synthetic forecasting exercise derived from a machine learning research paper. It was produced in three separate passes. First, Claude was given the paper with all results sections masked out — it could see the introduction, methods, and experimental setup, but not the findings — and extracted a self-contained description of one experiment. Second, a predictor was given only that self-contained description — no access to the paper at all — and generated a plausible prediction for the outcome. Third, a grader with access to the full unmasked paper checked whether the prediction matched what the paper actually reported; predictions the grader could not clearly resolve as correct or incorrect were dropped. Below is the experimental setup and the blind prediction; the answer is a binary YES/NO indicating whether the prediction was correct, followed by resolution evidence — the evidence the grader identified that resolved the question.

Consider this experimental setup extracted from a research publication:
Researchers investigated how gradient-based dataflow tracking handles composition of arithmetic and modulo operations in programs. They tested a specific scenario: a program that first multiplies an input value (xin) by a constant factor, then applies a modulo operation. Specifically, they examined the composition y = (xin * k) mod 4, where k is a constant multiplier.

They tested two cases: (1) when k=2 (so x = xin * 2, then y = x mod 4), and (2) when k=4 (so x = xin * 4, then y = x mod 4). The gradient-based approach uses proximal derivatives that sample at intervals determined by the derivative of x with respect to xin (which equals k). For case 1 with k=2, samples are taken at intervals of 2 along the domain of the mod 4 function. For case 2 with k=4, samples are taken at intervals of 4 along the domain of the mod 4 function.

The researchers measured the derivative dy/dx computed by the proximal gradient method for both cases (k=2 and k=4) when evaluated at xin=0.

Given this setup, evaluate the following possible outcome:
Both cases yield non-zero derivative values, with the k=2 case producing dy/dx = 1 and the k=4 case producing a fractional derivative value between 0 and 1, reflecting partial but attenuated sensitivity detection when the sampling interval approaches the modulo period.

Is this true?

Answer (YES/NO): NO